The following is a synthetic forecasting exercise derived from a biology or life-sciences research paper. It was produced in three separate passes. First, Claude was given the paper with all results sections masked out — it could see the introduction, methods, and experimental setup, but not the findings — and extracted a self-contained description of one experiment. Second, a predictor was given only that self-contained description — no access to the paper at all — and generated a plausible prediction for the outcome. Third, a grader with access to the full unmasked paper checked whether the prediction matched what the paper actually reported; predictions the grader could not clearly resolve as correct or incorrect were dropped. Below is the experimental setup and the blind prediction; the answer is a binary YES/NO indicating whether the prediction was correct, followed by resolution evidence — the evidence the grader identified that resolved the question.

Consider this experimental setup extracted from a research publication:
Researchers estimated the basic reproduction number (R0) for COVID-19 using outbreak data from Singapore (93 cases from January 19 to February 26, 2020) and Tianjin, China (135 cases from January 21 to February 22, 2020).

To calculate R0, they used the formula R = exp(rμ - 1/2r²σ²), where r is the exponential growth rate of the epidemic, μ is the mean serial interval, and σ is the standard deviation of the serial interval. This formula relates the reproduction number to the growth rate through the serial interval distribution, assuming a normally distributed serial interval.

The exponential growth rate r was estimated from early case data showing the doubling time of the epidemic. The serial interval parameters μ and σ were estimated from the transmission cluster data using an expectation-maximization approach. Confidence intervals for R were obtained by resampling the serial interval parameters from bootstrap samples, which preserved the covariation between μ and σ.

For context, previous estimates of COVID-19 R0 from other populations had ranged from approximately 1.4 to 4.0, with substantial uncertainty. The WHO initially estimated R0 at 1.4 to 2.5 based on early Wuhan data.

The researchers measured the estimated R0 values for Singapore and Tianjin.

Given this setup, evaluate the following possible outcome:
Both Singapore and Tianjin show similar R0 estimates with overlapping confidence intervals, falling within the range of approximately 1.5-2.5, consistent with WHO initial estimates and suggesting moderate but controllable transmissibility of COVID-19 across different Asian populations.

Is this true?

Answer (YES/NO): YES